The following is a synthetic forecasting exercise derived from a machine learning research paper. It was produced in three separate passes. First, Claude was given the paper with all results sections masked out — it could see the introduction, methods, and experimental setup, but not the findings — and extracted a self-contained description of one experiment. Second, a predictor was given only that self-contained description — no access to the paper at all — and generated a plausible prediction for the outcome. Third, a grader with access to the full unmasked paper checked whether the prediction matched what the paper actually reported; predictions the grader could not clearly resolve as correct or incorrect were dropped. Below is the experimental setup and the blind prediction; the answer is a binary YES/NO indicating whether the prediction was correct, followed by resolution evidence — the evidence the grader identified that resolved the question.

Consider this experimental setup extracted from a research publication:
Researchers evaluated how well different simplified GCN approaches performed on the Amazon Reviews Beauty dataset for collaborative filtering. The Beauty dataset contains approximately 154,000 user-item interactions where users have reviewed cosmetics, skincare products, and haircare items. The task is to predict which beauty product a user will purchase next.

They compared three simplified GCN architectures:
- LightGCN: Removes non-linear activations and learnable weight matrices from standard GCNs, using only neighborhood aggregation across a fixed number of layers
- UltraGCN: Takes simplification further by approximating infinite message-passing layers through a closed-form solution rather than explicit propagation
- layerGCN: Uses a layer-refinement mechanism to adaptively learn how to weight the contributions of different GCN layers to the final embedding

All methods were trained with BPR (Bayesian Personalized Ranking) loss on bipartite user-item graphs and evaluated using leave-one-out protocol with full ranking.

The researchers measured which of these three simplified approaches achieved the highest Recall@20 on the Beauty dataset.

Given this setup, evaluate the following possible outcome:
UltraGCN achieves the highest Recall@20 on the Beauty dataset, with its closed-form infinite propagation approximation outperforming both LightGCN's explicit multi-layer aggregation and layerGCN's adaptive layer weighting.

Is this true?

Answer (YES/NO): NO